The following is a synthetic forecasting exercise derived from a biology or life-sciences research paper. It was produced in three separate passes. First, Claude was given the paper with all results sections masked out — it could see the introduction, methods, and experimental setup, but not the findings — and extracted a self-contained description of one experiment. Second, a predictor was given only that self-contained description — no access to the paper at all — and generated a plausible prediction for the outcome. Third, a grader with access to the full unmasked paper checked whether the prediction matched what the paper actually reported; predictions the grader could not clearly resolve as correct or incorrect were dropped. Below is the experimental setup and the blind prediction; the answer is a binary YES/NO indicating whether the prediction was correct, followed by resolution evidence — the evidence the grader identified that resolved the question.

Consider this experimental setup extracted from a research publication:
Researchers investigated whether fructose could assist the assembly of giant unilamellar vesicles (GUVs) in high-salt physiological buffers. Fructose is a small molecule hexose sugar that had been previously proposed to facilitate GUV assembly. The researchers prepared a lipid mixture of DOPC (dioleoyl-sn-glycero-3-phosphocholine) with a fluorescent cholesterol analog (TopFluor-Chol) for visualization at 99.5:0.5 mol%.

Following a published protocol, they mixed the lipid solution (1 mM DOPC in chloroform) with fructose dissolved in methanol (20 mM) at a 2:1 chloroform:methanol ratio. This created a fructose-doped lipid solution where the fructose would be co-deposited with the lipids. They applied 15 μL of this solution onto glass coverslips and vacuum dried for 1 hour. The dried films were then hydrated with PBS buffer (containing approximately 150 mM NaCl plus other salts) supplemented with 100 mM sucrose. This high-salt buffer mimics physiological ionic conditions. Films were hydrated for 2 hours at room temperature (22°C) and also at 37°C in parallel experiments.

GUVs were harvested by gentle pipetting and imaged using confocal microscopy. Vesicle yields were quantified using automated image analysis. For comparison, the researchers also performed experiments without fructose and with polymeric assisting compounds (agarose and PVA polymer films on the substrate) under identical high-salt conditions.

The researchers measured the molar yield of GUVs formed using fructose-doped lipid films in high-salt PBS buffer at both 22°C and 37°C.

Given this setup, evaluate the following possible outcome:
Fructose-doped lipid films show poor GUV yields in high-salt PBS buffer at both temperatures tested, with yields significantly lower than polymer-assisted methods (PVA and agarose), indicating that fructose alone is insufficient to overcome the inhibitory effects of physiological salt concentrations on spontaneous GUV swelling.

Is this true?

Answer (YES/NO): YES